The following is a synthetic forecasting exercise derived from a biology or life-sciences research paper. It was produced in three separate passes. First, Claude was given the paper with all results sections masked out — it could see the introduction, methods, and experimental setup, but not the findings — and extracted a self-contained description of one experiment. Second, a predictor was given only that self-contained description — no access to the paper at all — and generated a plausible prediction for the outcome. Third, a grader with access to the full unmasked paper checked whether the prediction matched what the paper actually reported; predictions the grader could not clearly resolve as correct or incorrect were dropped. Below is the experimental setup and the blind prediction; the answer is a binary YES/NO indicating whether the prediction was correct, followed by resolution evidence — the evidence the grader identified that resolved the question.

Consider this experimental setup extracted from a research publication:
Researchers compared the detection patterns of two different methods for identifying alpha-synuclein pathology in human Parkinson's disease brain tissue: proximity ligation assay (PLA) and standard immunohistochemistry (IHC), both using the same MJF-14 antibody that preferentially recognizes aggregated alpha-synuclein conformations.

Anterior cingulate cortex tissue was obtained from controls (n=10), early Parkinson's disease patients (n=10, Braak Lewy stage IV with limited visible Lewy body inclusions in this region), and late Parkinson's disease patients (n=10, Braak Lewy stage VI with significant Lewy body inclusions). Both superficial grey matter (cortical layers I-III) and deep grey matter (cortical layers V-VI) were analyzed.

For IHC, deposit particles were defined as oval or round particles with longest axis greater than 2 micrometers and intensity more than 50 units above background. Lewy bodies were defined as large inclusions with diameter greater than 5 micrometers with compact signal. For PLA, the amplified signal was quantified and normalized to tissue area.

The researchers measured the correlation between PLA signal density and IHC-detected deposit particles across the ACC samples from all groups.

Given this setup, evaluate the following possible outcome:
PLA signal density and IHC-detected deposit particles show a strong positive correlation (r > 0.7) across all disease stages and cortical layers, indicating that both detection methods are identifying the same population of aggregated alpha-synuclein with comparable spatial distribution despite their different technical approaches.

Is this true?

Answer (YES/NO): NO